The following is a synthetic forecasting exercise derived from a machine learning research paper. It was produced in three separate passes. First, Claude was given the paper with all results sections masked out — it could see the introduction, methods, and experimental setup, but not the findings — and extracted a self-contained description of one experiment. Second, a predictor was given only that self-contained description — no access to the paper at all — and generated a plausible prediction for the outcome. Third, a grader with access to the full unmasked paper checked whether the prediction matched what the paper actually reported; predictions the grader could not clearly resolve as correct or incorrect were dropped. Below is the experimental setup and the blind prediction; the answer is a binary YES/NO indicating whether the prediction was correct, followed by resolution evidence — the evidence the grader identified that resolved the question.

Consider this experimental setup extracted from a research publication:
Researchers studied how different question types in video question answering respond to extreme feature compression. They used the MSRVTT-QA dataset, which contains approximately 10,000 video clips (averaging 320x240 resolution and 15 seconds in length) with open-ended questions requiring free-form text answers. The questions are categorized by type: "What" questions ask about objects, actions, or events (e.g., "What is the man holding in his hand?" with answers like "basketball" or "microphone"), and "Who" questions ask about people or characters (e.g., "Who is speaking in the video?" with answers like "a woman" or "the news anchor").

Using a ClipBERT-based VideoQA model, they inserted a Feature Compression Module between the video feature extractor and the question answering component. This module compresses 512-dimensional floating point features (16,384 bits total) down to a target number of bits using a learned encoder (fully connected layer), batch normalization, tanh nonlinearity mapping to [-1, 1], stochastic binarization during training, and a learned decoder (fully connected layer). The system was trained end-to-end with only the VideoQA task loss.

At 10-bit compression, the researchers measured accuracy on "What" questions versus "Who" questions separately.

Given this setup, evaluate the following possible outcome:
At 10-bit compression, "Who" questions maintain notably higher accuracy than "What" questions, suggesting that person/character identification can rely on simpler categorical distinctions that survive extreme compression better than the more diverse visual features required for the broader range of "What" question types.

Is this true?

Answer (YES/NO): YES